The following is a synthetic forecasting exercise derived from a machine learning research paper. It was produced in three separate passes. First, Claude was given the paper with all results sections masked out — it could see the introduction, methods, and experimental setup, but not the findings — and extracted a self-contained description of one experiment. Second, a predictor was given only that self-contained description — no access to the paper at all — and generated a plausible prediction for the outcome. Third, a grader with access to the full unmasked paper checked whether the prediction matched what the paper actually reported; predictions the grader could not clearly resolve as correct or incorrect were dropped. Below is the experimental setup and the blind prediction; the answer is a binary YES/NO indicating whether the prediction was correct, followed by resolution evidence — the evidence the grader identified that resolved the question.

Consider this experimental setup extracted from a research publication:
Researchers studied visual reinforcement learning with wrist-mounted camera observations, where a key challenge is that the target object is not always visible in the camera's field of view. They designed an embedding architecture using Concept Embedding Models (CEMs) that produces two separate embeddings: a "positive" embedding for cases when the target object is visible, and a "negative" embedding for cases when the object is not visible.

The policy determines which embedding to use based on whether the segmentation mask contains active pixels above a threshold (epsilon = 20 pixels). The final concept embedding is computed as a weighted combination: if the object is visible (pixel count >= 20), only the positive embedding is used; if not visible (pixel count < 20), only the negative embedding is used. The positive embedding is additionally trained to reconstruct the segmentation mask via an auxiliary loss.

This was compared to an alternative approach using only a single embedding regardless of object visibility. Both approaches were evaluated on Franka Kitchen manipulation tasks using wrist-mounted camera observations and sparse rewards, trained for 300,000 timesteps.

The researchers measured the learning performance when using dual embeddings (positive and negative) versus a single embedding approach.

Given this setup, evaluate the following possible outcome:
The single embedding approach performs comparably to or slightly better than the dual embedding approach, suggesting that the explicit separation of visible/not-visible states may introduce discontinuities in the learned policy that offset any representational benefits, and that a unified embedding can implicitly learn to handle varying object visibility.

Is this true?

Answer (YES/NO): NO